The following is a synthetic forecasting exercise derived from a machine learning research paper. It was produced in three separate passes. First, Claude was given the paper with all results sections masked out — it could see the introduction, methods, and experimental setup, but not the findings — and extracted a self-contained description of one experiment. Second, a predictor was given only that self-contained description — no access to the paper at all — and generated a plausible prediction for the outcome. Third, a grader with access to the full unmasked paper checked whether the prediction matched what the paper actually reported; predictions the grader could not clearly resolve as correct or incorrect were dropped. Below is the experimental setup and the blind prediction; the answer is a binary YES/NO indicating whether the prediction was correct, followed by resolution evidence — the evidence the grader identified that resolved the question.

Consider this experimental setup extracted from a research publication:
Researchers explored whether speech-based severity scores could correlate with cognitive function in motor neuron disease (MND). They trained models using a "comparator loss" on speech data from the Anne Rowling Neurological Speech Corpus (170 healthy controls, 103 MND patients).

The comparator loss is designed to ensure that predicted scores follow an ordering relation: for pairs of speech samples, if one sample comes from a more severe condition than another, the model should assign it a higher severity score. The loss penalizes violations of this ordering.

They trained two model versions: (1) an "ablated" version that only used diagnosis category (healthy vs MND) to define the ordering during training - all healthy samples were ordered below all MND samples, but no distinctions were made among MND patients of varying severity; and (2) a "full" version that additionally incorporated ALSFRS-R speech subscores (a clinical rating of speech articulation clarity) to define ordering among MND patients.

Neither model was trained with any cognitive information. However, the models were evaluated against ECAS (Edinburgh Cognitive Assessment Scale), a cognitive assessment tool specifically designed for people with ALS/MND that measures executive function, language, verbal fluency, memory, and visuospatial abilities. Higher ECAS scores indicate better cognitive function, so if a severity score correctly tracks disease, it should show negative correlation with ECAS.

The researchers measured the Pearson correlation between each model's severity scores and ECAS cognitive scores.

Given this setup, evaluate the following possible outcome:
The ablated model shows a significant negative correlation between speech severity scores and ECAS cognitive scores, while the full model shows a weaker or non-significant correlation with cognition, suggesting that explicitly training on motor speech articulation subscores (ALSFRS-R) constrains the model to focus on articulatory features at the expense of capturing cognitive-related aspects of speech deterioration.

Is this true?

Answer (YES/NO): NO